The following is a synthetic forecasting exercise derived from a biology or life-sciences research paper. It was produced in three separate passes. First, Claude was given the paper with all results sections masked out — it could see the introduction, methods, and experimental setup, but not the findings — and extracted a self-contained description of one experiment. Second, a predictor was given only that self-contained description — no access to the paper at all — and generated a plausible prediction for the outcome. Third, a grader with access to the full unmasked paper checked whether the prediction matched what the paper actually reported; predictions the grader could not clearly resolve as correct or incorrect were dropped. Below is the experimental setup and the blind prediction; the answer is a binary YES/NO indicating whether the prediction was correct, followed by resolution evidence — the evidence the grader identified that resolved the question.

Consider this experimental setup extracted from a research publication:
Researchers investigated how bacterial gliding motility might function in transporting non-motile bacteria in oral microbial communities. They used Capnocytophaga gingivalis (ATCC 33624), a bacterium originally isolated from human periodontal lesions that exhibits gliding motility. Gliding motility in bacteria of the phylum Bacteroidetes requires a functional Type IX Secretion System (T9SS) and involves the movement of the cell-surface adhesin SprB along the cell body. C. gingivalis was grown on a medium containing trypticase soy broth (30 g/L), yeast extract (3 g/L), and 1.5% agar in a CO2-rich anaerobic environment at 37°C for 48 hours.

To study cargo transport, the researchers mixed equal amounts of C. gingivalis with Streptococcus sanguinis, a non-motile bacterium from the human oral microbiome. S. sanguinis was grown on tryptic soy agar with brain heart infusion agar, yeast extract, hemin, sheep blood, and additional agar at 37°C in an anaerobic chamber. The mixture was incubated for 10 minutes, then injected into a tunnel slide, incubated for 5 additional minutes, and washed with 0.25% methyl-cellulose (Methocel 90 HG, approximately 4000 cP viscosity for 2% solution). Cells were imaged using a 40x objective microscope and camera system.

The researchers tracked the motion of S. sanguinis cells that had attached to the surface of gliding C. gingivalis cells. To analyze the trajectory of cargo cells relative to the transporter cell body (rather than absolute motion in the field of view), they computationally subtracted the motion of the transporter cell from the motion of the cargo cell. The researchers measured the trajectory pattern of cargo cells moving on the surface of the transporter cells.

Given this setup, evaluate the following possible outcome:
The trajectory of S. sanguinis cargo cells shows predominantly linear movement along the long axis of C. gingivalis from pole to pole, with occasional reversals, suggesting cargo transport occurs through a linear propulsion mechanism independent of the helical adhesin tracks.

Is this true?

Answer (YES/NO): NO